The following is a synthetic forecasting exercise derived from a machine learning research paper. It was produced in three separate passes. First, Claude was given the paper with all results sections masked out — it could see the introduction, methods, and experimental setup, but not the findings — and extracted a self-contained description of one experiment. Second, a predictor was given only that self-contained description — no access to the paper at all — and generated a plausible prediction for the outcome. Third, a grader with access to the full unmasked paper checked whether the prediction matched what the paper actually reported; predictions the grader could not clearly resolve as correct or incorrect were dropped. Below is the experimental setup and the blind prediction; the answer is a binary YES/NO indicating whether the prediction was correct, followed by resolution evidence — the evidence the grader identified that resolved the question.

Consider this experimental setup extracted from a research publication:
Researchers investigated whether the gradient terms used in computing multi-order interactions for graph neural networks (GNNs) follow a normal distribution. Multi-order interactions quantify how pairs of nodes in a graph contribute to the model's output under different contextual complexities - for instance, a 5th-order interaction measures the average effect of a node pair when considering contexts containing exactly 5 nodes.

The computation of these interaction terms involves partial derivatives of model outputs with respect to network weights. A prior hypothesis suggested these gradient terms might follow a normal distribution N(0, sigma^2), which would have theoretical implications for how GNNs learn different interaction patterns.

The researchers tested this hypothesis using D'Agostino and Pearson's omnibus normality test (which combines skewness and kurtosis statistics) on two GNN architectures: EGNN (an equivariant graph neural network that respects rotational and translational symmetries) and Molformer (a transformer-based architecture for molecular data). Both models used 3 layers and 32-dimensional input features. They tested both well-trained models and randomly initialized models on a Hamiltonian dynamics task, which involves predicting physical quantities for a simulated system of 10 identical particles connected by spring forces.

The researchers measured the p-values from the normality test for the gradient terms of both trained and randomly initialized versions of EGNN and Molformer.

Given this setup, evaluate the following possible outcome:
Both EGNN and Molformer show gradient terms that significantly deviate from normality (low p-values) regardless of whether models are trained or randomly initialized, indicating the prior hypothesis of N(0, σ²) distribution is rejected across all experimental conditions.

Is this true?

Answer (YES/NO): YES